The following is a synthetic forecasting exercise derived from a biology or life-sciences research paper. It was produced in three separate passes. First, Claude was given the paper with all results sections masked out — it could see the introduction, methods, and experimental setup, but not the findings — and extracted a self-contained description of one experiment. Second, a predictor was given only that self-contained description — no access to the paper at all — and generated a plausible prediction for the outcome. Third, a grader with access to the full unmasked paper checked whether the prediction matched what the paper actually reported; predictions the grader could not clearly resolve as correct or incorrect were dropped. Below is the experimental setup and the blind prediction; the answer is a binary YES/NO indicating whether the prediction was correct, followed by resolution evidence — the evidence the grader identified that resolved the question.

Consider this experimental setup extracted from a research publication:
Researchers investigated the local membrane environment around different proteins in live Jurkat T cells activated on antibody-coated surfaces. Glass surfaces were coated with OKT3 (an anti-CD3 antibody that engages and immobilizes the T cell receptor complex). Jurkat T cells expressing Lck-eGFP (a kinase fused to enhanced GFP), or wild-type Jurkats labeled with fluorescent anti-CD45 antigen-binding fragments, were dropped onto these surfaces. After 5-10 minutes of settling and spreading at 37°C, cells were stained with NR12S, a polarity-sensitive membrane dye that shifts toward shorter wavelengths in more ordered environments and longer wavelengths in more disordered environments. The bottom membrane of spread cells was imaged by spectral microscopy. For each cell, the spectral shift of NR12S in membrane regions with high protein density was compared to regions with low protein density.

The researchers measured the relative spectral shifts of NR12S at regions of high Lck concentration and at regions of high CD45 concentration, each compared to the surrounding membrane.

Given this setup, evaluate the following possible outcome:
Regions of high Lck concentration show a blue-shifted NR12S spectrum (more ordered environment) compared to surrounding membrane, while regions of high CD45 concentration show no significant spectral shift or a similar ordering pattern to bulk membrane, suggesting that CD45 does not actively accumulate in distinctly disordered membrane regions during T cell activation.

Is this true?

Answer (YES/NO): NO